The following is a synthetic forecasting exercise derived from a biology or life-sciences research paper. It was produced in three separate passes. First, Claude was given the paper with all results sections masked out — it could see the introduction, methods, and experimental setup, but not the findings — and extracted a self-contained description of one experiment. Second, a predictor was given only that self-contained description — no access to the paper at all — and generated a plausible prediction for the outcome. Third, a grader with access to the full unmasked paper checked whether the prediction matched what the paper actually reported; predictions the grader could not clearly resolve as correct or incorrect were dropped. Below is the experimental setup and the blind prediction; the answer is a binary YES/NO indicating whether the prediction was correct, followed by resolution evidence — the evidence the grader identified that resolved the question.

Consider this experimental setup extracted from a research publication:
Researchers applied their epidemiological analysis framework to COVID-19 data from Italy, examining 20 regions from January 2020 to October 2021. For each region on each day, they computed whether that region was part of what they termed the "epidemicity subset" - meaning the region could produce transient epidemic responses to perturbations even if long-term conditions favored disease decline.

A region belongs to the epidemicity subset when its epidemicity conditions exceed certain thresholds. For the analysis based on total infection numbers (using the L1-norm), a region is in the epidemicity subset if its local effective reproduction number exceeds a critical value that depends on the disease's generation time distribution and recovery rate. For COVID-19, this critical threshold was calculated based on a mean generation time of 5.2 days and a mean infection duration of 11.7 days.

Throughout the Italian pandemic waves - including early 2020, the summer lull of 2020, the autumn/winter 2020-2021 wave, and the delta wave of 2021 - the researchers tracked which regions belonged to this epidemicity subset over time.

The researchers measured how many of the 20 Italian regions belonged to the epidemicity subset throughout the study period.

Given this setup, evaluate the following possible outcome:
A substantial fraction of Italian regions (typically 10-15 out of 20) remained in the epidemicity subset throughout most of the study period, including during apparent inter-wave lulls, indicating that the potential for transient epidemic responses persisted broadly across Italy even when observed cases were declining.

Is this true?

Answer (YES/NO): NO